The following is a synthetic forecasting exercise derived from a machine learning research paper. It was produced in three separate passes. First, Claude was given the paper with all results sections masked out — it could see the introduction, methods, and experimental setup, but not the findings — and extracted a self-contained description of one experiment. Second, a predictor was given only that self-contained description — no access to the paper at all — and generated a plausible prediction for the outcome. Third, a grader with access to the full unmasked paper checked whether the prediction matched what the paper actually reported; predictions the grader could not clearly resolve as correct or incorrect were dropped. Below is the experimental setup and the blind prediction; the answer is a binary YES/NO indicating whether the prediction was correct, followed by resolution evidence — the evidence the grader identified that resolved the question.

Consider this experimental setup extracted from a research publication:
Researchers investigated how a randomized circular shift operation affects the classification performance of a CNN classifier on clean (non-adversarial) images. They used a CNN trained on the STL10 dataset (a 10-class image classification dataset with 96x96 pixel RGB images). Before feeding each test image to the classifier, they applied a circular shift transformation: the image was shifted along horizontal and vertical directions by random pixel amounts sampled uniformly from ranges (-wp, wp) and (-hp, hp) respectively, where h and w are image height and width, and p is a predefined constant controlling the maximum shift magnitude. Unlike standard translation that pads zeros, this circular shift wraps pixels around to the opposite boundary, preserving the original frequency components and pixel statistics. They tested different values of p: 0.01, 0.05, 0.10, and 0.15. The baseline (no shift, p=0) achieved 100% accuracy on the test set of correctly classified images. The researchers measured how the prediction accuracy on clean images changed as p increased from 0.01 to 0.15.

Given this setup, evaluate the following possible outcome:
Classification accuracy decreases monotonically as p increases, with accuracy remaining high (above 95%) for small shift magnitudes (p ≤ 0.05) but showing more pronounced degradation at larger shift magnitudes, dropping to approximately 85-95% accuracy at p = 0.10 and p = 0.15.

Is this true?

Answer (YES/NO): NO